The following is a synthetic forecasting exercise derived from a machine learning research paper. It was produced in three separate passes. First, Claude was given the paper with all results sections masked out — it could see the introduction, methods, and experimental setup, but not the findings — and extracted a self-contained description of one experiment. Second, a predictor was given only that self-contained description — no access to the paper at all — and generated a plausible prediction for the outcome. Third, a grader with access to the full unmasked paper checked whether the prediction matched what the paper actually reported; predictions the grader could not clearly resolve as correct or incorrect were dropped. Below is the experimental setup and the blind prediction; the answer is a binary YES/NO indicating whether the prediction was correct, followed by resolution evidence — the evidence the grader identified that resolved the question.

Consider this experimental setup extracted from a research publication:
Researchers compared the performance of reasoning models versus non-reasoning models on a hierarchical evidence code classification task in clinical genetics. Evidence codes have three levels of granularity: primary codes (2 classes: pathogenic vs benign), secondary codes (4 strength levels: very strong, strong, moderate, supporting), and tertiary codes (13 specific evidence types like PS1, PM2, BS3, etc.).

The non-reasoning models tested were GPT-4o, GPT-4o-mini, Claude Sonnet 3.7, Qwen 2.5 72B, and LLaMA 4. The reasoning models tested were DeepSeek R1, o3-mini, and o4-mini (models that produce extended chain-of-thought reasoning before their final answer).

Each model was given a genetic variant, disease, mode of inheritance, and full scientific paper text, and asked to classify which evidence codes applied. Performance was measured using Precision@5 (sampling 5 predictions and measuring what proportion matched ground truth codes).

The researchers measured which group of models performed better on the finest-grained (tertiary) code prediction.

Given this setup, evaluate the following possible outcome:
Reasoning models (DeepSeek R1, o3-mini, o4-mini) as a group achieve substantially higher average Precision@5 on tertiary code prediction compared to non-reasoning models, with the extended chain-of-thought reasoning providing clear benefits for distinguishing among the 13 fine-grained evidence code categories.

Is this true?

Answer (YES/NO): YES